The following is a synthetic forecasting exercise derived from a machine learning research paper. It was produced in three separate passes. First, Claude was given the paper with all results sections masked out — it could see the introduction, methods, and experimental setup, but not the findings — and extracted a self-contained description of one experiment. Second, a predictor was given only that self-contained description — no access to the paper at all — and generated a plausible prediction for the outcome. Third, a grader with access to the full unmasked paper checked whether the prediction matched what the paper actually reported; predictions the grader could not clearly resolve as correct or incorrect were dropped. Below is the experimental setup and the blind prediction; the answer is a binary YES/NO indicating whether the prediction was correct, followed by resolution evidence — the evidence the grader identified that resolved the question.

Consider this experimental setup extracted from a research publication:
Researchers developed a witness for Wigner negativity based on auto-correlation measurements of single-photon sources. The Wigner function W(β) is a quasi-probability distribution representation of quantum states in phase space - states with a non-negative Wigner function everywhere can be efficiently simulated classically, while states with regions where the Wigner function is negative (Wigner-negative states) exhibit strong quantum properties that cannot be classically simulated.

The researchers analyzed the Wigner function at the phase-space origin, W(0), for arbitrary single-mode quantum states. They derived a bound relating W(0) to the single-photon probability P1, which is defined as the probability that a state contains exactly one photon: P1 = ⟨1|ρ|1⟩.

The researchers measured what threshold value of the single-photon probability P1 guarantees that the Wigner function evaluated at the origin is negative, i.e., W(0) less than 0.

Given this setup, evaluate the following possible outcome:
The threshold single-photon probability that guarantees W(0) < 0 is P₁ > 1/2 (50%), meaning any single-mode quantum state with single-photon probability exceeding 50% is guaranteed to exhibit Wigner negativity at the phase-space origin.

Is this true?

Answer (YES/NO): YES